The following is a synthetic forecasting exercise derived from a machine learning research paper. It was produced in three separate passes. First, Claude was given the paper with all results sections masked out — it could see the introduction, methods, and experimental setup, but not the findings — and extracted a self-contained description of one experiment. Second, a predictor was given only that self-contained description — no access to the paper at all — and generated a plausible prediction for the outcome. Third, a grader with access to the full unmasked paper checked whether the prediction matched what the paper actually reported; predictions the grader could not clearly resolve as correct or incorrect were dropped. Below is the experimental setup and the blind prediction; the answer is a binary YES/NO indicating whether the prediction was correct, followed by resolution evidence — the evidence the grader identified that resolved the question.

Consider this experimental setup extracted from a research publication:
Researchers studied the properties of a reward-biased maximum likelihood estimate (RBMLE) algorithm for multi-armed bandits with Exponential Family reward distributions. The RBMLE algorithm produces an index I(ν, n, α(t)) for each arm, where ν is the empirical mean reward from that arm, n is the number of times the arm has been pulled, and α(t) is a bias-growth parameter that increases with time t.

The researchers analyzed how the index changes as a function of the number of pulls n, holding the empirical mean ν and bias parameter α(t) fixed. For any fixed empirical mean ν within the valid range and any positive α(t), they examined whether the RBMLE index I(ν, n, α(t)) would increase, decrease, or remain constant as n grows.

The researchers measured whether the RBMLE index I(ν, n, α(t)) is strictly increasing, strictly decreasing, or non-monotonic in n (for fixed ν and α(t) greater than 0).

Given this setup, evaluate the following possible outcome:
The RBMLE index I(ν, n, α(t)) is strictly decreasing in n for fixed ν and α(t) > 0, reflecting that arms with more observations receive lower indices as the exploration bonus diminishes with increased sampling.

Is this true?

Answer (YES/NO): YES